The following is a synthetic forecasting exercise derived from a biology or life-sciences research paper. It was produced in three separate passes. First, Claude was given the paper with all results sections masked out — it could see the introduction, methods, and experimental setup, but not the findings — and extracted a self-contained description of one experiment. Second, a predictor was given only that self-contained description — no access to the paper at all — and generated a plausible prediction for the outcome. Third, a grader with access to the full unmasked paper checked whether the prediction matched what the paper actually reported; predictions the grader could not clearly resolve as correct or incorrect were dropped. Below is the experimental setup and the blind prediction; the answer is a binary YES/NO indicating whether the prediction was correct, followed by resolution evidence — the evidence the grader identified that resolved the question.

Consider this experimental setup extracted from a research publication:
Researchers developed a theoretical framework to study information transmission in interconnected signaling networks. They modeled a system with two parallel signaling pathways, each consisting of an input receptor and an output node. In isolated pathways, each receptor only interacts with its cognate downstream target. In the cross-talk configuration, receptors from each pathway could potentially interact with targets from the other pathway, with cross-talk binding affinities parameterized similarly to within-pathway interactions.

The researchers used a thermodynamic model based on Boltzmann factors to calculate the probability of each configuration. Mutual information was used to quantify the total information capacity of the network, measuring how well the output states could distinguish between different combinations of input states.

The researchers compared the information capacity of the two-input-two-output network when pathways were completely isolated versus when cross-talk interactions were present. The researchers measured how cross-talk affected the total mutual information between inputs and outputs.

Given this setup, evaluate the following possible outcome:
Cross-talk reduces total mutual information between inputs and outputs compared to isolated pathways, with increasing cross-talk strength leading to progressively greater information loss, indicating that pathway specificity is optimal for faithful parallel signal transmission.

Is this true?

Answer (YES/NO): NO